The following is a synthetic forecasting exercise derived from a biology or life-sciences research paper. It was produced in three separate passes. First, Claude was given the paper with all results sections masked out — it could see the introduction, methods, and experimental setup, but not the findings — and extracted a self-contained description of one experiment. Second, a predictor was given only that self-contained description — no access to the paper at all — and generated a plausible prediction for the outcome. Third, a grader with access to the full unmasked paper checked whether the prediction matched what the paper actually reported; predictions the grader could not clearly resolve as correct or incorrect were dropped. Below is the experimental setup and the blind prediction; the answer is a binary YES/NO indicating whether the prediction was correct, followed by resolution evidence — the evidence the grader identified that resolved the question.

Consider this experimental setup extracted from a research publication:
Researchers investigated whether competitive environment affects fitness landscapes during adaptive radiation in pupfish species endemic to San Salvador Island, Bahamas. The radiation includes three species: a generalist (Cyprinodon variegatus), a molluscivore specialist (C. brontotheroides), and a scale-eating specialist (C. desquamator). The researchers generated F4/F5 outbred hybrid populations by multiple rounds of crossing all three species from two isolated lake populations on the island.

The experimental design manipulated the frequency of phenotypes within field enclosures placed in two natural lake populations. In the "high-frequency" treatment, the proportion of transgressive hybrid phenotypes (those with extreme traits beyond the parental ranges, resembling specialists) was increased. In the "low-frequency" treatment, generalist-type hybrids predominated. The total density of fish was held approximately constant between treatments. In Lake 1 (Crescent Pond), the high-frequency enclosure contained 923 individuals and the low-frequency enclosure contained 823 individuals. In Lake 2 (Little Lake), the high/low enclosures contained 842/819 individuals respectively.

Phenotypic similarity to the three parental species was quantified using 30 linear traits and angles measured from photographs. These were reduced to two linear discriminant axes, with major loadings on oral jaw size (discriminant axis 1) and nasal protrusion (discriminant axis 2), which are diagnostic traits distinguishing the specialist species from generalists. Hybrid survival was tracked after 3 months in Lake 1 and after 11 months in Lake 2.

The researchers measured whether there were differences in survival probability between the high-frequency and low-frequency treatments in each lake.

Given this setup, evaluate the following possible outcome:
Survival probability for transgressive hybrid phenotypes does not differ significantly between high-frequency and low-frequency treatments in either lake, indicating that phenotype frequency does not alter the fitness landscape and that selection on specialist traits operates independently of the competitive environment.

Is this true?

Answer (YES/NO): YES